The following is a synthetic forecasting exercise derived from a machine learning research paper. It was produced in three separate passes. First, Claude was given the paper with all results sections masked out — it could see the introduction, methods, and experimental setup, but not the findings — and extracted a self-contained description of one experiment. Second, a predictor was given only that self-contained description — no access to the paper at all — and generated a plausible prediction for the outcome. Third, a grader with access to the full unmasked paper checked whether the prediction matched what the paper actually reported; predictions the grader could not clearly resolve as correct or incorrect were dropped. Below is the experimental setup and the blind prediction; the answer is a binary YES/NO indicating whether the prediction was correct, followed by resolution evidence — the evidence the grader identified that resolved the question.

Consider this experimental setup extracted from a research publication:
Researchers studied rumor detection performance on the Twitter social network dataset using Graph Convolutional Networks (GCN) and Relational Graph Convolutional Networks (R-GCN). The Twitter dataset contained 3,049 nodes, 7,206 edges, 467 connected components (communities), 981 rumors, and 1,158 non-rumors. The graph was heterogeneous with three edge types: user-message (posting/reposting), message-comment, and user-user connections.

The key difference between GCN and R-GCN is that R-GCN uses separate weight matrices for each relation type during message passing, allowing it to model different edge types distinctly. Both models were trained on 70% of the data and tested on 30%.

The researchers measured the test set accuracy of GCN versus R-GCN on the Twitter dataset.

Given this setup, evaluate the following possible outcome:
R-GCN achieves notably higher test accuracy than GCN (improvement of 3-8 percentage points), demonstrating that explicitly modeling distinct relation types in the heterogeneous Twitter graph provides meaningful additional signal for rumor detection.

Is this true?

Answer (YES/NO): YES